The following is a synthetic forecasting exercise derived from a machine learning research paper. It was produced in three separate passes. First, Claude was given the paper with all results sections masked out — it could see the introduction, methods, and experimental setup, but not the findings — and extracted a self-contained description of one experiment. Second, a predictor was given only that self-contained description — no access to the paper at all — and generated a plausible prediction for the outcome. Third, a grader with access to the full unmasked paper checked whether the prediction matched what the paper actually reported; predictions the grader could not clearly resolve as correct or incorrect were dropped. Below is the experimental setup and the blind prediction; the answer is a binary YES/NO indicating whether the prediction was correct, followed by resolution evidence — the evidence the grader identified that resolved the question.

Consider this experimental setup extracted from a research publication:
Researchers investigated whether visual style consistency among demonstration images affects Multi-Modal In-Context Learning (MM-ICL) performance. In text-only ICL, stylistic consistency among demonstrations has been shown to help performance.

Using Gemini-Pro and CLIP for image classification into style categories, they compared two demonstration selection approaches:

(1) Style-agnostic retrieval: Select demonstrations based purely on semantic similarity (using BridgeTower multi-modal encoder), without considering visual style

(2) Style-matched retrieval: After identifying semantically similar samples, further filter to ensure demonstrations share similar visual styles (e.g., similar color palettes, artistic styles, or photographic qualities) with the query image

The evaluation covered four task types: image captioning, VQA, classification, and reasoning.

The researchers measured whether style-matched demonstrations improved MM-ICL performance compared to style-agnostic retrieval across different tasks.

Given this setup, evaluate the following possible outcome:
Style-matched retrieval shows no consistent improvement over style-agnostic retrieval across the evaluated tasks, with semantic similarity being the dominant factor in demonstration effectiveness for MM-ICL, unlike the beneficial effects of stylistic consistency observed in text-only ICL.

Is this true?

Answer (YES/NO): YES